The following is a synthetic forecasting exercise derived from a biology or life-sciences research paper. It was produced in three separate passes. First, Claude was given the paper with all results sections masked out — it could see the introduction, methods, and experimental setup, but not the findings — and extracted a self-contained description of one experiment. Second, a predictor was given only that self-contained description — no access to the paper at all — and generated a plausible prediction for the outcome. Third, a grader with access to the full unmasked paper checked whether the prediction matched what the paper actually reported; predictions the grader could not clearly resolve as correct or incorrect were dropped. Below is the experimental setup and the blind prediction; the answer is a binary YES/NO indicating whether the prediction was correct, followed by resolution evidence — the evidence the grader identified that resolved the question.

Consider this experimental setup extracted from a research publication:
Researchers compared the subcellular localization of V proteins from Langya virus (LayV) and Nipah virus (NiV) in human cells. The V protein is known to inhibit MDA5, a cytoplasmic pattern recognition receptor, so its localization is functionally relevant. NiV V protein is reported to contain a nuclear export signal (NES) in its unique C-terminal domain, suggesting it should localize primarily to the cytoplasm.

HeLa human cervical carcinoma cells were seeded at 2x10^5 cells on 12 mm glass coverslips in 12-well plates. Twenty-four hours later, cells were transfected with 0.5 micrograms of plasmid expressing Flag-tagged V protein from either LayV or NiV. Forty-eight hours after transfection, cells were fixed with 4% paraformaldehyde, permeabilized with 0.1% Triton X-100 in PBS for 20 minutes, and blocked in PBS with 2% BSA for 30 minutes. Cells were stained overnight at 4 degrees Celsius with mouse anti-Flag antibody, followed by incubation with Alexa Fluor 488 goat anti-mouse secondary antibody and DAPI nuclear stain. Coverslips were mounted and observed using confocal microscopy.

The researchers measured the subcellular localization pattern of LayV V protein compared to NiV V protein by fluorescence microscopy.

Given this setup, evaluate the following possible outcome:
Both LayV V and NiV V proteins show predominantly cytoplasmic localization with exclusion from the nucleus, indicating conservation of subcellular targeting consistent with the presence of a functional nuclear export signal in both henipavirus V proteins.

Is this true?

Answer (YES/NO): YES